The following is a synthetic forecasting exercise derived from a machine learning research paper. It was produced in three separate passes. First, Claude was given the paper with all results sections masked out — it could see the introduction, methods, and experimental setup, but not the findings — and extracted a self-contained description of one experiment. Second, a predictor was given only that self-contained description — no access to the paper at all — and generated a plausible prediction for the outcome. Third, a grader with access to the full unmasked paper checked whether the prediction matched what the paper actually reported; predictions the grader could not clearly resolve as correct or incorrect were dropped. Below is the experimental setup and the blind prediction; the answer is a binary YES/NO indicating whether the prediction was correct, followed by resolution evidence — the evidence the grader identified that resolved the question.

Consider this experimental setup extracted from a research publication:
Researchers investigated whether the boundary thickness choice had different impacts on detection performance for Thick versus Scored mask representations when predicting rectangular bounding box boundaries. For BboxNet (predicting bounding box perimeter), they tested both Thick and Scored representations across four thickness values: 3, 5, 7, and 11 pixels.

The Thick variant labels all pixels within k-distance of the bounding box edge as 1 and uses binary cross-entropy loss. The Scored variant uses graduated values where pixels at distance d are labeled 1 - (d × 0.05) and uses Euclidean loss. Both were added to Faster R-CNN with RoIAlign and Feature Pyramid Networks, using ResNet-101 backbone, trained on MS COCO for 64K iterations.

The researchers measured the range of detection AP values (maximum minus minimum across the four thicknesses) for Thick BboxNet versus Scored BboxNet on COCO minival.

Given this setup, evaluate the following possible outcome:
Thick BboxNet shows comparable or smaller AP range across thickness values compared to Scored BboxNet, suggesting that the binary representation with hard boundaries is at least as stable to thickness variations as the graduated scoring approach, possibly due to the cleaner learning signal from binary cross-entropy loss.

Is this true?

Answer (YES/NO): YES